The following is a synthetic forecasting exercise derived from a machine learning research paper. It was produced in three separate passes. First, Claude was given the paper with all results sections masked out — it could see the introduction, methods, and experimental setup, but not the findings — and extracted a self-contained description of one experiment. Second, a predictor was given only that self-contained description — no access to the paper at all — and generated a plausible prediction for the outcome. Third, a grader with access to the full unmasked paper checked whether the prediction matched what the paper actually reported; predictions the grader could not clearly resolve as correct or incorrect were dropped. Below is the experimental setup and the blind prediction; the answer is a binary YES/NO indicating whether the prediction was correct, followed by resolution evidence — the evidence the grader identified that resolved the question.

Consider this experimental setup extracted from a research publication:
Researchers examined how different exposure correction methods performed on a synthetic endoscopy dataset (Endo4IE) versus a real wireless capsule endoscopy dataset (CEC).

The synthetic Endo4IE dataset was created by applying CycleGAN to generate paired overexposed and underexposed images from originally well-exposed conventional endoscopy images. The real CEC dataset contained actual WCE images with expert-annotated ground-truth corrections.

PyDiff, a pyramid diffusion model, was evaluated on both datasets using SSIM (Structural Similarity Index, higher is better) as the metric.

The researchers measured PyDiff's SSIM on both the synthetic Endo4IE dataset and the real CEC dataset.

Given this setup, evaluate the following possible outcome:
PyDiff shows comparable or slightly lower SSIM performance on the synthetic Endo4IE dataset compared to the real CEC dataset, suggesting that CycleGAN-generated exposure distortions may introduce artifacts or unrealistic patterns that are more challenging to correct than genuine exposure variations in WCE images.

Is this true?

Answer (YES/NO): NO